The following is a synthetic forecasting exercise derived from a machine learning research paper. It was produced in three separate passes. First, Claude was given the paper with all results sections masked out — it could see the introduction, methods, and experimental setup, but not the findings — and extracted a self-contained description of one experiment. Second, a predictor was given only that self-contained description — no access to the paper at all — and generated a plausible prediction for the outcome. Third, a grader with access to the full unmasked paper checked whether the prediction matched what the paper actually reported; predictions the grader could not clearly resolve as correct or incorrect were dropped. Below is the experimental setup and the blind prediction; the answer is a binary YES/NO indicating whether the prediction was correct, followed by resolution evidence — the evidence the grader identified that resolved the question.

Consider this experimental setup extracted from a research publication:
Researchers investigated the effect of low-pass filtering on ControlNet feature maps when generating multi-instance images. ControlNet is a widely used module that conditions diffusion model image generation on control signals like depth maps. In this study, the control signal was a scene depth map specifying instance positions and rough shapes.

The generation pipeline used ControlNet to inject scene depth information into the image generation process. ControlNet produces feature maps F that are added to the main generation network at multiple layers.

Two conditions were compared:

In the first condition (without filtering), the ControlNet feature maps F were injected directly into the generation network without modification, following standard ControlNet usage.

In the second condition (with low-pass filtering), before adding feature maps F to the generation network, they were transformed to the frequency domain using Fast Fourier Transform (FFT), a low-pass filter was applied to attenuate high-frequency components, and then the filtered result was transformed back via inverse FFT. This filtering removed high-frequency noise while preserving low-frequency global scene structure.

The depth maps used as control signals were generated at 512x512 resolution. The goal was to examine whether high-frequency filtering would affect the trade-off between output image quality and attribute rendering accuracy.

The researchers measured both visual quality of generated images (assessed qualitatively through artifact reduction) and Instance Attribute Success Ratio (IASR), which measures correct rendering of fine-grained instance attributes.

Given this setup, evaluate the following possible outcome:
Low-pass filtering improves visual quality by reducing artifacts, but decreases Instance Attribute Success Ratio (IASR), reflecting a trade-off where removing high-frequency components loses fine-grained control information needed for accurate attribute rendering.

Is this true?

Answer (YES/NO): NO